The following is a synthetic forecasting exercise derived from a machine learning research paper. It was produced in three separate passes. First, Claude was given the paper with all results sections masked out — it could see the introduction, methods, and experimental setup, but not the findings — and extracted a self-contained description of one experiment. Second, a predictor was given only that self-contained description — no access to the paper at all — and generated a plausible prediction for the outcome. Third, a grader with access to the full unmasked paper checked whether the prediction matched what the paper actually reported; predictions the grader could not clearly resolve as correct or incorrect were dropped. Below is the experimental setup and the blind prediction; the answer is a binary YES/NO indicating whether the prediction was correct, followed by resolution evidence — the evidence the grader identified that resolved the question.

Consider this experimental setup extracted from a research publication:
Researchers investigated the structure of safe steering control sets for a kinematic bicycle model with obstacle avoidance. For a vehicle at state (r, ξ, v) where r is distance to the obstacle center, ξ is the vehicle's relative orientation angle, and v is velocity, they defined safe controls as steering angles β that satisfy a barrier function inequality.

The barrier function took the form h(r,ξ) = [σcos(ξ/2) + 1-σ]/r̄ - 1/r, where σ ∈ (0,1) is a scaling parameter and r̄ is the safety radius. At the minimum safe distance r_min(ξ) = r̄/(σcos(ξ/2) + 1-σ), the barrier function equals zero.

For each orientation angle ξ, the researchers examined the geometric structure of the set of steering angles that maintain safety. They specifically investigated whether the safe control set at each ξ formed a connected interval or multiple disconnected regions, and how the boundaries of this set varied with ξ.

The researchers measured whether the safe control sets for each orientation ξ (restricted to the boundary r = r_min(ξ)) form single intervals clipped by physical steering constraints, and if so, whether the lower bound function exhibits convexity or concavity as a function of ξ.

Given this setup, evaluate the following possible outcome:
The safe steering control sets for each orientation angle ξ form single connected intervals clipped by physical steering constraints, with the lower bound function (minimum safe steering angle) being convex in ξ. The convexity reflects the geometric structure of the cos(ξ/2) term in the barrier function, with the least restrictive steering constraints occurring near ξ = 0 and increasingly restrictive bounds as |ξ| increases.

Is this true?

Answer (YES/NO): NO